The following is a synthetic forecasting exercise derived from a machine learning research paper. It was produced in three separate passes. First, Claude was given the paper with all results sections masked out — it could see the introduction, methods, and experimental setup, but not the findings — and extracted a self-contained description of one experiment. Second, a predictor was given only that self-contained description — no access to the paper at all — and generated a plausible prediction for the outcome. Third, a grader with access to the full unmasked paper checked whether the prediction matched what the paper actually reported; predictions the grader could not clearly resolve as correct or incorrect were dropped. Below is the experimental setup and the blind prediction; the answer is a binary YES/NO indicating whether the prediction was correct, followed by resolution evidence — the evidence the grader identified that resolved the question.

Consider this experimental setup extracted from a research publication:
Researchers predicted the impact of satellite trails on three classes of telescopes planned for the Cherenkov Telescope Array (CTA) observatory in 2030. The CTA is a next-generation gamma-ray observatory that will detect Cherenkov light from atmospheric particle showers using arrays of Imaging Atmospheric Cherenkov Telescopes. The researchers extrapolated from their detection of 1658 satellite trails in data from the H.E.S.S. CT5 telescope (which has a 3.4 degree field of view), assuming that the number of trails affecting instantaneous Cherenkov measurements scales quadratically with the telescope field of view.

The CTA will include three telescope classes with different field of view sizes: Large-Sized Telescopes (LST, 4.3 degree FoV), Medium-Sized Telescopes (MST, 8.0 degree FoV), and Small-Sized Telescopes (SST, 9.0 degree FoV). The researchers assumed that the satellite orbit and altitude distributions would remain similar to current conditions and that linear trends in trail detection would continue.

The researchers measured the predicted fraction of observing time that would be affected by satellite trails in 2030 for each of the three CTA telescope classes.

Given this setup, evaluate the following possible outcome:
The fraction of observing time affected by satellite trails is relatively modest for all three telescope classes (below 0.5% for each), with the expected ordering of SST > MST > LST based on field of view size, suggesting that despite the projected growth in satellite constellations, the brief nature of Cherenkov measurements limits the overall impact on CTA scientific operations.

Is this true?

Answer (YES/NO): NO